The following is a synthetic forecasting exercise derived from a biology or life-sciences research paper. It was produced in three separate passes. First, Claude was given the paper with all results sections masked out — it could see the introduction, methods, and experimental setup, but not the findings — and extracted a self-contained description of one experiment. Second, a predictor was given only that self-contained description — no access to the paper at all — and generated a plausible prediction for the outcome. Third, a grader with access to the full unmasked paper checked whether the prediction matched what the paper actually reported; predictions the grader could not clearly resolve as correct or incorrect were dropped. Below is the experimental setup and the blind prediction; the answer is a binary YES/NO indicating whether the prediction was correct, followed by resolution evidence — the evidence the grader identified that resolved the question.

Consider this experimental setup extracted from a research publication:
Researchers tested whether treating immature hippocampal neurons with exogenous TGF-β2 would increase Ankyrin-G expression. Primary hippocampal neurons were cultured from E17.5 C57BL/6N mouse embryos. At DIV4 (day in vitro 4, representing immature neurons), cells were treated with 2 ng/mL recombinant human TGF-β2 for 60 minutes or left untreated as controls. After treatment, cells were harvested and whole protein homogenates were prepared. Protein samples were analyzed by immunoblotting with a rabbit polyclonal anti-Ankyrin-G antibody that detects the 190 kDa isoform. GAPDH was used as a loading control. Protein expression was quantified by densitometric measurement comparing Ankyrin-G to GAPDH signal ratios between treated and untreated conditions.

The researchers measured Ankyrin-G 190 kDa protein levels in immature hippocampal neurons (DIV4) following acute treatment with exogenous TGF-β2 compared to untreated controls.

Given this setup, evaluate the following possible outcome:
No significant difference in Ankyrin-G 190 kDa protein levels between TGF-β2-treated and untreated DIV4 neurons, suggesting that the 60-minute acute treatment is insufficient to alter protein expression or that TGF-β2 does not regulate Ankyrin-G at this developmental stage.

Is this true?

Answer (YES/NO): YES